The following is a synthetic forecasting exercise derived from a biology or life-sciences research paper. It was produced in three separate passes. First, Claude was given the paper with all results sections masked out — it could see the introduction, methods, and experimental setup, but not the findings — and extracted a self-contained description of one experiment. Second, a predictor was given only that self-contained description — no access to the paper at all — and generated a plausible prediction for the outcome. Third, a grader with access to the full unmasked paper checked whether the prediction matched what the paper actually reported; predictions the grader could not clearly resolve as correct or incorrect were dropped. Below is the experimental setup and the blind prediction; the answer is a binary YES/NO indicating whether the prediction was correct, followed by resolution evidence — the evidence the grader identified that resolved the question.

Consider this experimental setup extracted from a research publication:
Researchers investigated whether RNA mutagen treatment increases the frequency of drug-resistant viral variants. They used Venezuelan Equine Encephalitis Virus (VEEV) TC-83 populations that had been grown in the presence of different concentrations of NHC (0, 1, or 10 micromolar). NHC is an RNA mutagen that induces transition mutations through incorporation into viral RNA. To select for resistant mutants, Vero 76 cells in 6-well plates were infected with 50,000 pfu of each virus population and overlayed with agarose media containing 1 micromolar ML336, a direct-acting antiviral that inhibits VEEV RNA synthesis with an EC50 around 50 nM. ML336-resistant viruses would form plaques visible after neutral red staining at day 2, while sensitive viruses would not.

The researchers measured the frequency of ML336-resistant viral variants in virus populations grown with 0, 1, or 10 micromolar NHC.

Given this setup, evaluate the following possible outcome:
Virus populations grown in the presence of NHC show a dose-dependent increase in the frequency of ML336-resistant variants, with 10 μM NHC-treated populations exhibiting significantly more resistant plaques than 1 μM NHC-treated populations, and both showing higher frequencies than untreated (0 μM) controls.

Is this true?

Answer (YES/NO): YES